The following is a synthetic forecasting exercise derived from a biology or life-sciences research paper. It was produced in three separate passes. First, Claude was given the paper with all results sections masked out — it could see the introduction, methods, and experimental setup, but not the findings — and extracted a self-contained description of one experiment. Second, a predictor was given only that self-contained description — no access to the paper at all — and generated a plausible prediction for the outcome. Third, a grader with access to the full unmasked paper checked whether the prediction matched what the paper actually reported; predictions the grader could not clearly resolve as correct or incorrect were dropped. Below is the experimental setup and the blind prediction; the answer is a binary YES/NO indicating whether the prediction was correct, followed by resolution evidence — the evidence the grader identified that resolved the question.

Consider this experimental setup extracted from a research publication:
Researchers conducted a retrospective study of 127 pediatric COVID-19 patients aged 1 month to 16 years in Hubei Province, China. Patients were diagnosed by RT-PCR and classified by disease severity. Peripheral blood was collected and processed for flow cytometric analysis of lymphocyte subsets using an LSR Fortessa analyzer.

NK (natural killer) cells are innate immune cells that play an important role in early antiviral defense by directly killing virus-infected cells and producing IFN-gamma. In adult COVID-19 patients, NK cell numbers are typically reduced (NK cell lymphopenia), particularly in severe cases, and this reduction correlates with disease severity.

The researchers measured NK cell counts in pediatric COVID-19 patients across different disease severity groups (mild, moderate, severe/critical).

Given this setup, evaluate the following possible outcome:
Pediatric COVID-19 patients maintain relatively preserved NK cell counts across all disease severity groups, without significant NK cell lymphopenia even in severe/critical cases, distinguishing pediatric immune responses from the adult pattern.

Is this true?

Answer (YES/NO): YES